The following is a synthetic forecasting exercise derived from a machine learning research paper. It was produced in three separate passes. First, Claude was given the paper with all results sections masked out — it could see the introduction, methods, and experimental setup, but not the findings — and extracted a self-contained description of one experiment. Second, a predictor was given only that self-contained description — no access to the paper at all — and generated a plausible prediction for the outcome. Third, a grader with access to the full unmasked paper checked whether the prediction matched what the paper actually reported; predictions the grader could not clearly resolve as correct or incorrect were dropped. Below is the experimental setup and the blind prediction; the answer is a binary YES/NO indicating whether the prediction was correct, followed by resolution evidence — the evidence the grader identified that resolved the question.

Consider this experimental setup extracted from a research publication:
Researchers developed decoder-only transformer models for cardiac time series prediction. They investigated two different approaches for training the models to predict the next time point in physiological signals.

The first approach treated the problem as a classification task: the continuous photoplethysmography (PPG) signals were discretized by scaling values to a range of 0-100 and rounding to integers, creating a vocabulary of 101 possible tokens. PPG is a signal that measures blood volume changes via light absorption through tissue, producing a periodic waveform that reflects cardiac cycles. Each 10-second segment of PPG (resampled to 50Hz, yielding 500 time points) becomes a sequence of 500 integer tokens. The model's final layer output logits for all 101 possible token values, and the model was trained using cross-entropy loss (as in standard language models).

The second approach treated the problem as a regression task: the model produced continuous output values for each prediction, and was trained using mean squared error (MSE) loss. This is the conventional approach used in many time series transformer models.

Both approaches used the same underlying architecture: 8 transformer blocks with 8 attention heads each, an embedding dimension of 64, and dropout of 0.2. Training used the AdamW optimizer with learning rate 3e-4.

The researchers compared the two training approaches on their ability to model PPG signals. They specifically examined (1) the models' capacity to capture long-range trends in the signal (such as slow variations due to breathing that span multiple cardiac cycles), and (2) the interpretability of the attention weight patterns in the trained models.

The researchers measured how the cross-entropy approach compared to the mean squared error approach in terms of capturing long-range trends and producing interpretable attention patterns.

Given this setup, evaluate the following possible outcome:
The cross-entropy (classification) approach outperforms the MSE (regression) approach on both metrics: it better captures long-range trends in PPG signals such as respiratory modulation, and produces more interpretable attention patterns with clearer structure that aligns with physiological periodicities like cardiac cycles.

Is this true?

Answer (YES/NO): YES